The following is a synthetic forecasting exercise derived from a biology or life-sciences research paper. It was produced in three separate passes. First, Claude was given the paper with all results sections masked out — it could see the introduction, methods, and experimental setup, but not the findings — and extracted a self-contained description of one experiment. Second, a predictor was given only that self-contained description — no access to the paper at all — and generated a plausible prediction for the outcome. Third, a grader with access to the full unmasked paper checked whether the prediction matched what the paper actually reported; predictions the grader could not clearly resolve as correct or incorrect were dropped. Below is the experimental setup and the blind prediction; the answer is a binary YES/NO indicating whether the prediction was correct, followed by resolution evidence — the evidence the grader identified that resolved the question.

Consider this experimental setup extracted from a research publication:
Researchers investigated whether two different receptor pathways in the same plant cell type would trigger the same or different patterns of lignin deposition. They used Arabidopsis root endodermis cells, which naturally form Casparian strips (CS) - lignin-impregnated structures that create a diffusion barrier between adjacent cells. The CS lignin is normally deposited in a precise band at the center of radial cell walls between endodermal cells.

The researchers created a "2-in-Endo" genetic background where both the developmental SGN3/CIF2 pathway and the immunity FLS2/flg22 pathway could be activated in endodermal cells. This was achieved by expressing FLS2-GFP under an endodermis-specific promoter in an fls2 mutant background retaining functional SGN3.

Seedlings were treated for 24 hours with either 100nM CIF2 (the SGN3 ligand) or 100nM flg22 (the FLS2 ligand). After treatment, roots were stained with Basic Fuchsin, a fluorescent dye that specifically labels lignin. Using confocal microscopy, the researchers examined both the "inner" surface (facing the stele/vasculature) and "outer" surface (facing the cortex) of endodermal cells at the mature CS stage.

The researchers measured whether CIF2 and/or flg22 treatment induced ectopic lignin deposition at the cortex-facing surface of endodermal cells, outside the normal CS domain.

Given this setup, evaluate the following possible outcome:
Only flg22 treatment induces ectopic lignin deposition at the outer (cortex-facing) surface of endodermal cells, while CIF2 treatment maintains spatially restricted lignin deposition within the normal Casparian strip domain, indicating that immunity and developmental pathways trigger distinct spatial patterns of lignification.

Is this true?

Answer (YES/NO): NO